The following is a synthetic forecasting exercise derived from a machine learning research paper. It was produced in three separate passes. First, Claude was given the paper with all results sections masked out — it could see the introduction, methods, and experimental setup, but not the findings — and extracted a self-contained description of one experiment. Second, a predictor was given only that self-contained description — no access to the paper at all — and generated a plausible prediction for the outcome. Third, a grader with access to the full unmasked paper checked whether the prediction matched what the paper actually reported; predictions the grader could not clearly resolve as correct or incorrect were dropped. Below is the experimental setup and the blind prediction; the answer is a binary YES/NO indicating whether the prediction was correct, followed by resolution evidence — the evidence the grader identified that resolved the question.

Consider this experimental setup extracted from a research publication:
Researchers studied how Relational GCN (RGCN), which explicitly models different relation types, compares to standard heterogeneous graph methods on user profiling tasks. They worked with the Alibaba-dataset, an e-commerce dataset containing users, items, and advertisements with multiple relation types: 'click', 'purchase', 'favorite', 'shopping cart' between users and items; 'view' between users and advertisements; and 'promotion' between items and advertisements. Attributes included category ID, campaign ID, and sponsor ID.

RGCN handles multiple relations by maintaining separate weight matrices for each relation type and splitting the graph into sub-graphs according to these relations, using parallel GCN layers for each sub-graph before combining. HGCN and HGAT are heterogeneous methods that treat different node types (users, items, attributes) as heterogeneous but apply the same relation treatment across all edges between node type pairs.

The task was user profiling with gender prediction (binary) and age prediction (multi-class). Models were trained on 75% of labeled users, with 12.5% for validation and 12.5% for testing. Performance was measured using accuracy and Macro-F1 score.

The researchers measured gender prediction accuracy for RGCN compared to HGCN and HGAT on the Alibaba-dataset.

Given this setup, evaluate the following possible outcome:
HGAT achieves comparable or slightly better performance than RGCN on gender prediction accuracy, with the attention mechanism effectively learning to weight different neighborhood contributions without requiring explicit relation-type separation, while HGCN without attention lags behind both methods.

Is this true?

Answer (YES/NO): NO